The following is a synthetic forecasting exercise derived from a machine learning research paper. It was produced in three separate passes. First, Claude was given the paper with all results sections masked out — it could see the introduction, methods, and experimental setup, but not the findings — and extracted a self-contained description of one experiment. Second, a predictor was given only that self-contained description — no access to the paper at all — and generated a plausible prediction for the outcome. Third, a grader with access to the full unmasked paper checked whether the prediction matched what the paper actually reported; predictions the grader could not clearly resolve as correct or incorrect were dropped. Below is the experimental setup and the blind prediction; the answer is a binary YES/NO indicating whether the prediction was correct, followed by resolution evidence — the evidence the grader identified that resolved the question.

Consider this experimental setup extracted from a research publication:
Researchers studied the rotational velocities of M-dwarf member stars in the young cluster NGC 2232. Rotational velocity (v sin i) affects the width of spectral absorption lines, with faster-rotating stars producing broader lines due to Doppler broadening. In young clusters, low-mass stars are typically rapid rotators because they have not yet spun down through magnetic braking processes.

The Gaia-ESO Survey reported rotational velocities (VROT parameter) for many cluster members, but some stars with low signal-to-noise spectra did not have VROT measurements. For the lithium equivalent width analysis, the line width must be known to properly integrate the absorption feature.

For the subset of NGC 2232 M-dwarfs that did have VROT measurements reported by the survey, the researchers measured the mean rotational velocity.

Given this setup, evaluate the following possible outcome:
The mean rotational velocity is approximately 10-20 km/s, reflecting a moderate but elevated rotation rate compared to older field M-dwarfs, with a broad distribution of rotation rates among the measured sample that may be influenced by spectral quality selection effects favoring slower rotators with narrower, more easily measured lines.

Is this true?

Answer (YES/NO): NO